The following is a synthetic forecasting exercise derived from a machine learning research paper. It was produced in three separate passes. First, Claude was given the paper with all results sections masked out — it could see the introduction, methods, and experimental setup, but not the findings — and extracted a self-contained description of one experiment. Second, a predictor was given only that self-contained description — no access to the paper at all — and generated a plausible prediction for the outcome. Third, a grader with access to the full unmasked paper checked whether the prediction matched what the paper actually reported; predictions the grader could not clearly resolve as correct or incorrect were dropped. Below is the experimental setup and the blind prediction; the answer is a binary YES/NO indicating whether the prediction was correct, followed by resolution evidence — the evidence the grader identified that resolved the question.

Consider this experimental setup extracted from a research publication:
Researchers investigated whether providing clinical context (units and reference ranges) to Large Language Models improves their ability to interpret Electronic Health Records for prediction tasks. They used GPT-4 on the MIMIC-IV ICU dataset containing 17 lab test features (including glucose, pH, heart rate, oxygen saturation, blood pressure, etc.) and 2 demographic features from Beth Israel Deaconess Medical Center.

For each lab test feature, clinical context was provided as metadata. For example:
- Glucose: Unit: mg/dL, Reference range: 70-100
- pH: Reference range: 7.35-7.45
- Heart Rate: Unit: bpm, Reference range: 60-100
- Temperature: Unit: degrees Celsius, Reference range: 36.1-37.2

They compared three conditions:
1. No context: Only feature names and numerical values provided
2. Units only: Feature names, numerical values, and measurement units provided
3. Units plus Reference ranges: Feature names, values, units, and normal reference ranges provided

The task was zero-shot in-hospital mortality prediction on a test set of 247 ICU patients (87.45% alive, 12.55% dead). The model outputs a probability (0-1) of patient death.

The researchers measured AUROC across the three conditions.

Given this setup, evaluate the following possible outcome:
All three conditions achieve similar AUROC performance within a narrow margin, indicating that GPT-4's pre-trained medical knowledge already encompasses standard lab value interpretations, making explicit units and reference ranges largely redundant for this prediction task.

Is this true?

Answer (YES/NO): NO